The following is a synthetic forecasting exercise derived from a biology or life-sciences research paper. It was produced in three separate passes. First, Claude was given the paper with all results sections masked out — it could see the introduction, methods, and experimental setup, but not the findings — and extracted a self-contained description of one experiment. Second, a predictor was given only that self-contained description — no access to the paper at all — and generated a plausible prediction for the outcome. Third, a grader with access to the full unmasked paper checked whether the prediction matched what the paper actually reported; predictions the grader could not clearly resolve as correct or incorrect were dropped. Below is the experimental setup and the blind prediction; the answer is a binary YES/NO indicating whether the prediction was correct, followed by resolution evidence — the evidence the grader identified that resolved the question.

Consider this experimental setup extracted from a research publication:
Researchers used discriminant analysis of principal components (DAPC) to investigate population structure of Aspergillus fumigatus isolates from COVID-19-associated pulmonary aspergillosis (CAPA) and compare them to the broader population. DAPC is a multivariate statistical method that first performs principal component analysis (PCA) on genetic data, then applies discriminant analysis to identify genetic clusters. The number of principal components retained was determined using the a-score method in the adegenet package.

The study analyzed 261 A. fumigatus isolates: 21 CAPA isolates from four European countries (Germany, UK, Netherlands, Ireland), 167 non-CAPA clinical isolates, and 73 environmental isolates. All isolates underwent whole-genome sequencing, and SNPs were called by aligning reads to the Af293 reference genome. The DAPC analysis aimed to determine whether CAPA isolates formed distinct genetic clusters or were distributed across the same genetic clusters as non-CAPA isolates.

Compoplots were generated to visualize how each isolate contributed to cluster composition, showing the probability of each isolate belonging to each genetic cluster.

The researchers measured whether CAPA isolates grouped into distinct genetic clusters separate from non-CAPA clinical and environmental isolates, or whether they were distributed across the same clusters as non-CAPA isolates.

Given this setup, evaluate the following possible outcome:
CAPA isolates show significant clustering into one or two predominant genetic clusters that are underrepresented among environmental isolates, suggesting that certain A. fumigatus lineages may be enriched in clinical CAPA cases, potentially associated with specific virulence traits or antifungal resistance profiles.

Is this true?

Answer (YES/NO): NO